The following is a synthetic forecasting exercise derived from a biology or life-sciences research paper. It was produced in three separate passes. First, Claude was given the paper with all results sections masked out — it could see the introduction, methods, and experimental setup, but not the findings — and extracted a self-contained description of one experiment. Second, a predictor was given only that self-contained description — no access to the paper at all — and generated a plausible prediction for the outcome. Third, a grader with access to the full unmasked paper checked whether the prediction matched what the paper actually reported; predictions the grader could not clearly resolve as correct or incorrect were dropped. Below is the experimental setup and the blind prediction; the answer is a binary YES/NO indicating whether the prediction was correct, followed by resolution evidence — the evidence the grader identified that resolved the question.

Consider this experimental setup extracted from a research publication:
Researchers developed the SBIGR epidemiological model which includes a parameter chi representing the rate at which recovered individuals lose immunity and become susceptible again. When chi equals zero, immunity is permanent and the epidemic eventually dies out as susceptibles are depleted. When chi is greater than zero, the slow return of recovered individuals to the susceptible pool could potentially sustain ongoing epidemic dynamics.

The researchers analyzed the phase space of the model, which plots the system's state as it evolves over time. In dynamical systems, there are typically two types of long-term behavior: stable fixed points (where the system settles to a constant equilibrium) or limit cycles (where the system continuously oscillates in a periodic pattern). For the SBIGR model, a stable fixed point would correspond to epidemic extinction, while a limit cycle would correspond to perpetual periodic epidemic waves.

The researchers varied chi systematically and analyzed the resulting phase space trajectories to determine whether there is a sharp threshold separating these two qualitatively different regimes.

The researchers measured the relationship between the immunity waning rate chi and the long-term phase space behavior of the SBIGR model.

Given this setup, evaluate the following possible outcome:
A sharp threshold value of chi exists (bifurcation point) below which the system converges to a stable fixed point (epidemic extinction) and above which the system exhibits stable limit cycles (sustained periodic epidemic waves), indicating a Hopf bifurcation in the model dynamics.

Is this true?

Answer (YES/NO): YES